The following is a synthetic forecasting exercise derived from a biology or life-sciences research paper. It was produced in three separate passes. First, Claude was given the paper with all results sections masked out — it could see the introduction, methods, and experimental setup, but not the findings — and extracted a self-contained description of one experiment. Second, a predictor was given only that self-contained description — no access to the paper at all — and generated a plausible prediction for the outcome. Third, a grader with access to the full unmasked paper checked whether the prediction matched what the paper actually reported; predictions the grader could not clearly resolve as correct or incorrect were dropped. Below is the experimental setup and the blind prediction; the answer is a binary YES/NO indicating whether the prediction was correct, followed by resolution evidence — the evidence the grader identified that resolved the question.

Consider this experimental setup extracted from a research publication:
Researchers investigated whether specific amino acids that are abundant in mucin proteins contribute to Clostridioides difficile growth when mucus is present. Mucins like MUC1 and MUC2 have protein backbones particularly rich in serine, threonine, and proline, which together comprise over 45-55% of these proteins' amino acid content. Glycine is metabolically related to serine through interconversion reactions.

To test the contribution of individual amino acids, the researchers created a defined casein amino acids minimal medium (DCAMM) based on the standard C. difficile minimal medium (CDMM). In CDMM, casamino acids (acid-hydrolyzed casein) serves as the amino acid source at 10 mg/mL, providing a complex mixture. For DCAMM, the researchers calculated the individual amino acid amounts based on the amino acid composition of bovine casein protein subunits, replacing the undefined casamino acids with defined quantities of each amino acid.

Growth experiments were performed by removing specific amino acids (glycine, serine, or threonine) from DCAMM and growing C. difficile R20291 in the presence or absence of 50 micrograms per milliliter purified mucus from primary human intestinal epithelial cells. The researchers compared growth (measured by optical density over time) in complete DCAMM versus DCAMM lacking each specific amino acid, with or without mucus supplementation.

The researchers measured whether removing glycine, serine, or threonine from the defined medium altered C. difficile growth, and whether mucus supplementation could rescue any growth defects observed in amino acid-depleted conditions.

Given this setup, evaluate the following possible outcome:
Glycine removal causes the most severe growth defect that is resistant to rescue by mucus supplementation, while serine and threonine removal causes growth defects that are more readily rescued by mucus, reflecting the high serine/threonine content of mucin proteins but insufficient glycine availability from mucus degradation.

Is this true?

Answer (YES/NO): NO